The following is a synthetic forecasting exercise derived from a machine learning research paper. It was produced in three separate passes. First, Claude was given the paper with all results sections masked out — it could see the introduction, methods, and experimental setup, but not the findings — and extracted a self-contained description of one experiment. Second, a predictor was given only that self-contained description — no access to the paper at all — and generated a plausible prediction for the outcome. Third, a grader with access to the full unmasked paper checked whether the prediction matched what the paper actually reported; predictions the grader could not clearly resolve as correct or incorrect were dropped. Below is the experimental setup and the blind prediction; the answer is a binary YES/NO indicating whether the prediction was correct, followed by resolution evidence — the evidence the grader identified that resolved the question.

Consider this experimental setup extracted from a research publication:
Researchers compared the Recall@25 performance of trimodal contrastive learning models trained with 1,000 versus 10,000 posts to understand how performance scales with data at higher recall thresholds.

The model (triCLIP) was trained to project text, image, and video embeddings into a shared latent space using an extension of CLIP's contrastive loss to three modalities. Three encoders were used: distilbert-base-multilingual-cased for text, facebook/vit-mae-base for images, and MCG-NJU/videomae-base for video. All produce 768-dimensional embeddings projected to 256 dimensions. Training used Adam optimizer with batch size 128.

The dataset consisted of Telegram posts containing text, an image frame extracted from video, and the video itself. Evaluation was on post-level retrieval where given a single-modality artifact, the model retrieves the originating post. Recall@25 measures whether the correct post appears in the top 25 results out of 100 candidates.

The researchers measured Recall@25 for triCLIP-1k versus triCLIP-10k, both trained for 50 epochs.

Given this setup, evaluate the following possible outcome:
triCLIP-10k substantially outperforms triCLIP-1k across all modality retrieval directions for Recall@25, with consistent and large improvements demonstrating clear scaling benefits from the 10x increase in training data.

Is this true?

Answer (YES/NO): NO